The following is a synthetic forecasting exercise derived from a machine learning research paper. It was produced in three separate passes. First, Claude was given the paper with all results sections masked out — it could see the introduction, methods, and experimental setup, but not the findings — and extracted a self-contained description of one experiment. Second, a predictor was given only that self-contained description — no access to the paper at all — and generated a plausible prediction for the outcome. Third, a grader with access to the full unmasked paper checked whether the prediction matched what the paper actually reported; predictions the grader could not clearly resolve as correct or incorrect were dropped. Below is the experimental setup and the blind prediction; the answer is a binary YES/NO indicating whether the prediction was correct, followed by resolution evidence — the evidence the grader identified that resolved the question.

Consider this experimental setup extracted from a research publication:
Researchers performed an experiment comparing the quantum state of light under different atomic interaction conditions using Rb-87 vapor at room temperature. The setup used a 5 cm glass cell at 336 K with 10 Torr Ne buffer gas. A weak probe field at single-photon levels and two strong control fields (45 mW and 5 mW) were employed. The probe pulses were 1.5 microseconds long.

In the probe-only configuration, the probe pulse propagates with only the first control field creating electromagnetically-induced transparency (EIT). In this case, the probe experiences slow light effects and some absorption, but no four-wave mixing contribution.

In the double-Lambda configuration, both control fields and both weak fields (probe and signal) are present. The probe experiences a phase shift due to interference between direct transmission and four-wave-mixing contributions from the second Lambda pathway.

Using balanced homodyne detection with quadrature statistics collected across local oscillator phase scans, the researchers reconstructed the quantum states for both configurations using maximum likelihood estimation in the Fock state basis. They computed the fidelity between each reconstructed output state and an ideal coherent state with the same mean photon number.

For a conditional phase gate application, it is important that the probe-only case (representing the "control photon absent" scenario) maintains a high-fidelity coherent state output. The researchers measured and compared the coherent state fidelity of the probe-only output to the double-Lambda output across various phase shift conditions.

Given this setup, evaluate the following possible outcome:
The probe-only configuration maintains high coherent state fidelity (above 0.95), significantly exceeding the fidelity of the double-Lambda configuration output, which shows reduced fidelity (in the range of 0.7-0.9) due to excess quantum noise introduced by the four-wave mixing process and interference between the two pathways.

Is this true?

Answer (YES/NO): NO